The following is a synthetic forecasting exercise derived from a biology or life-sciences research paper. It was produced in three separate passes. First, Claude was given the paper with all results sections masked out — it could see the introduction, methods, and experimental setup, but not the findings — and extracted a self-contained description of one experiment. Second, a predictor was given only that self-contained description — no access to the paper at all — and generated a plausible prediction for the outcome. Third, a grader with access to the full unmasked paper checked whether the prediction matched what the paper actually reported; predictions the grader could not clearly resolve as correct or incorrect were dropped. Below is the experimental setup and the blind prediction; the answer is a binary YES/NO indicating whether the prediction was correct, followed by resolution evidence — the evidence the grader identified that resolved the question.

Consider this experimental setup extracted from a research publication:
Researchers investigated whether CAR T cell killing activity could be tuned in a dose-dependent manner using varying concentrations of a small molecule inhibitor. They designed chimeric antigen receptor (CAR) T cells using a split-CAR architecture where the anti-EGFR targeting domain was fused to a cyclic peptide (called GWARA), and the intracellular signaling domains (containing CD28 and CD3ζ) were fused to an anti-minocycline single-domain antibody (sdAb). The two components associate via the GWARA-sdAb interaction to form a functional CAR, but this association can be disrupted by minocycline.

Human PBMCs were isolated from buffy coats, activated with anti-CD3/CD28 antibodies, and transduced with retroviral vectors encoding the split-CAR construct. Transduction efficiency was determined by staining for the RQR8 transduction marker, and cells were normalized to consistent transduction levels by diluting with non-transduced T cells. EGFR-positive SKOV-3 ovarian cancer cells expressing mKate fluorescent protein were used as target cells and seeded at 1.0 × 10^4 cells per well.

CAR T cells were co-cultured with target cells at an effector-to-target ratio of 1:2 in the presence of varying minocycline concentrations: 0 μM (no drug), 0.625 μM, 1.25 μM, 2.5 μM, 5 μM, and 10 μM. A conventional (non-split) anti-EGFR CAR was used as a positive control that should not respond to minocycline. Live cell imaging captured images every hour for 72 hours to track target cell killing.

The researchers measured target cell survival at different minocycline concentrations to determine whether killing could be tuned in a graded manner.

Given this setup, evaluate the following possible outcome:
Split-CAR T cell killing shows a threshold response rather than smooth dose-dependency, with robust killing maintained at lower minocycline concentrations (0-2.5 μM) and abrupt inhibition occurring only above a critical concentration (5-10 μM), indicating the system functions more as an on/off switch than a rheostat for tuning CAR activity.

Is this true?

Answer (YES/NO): NO